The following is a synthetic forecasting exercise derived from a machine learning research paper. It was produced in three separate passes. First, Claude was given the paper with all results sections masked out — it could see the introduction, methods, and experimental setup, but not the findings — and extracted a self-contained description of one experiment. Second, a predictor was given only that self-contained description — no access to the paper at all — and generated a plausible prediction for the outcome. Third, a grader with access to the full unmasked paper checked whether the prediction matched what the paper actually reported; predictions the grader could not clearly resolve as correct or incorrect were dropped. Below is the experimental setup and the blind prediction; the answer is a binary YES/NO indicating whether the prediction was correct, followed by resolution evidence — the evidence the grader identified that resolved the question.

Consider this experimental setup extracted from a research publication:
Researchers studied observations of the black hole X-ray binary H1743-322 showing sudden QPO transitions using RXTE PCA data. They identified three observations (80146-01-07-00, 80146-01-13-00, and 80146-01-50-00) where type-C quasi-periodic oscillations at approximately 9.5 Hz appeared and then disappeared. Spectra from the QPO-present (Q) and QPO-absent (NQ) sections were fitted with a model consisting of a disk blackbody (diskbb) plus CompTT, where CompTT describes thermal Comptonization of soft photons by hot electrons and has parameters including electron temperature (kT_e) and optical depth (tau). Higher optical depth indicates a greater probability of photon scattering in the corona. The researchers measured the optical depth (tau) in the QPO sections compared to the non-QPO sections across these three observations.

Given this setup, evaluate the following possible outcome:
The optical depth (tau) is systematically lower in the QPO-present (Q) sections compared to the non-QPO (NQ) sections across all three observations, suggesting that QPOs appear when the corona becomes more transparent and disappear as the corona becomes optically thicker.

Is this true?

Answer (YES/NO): YES